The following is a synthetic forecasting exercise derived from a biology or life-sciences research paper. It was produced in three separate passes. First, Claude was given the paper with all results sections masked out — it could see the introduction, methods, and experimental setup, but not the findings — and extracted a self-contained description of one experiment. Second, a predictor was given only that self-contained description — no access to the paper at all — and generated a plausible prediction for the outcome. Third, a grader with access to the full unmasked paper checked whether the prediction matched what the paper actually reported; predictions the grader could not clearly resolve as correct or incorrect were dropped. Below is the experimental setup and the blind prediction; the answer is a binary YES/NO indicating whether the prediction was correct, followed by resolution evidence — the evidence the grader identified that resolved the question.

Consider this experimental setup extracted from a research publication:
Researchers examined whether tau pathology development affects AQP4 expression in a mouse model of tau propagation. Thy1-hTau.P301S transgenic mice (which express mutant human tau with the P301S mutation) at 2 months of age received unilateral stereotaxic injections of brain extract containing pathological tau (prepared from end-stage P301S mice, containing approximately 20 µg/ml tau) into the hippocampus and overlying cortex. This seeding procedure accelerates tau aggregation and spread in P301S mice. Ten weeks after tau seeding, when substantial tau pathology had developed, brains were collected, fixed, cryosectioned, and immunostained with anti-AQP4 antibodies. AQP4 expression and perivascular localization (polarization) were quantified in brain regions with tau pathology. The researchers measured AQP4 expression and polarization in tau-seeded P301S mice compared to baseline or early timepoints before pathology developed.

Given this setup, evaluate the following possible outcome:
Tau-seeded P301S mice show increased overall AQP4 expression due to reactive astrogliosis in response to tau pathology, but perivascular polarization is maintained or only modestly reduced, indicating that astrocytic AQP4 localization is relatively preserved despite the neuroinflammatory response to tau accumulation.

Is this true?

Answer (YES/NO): NO